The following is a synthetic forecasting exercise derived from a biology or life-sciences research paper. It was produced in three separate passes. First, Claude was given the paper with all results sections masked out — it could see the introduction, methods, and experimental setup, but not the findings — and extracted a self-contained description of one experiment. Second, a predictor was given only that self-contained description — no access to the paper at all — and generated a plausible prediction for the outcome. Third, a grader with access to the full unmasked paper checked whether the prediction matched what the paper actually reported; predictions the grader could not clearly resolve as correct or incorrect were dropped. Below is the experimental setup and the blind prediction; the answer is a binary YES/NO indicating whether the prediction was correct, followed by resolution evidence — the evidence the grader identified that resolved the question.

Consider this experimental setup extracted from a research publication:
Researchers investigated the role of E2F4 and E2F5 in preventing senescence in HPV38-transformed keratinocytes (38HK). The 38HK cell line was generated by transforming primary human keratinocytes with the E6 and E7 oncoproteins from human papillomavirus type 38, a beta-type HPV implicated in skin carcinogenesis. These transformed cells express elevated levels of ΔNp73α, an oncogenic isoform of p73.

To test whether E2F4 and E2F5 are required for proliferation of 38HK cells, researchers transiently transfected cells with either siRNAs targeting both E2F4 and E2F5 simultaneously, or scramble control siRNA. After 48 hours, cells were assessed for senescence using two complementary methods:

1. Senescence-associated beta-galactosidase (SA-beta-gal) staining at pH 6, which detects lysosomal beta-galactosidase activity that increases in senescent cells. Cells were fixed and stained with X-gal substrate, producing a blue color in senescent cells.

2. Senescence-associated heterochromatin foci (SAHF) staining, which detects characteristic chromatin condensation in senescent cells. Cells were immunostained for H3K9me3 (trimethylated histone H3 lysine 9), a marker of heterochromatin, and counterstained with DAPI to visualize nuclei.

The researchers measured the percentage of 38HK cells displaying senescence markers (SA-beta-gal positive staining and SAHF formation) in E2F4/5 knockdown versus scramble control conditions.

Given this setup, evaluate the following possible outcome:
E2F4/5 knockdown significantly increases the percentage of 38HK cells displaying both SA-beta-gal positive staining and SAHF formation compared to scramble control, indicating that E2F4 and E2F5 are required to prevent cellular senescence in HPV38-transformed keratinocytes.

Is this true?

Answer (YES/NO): YES